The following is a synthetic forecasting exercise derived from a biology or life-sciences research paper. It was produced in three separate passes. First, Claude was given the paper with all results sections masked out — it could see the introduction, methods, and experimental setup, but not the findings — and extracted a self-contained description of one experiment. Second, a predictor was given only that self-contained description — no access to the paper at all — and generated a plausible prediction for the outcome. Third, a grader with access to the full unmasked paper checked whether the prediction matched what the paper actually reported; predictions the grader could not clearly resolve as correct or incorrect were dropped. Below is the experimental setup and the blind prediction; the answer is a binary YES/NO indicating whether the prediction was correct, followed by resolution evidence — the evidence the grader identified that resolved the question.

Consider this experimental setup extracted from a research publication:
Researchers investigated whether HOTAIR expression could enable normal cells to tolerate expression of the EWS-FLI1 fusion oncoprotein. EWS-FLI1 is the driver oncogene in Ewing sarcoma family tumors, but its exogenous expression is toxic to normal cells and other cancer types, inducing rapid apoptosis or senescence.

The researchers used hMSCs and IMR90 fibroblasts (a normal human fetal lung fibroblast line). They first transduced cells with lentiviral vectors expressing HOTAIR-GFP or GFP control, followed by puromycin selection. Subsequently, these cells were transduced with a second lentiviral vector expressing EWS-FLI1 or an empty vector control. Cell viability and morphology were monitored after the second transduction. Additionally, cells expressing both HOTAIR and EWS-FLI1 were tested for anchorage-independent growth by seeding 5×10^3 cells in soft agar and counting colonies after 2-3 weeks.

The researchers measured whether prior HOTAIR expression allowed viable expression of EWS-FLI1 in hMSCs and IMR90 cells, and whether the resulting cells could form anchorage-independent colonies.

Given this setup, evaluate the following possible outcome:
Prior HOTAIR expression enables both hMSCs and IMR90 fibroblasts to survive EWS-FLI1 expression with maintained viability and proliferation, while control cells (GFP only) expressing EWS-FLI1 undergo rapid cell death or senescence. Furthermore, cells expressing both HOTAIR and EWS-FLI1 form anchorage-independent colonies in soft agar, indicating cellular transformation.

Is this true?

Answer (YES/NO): YES